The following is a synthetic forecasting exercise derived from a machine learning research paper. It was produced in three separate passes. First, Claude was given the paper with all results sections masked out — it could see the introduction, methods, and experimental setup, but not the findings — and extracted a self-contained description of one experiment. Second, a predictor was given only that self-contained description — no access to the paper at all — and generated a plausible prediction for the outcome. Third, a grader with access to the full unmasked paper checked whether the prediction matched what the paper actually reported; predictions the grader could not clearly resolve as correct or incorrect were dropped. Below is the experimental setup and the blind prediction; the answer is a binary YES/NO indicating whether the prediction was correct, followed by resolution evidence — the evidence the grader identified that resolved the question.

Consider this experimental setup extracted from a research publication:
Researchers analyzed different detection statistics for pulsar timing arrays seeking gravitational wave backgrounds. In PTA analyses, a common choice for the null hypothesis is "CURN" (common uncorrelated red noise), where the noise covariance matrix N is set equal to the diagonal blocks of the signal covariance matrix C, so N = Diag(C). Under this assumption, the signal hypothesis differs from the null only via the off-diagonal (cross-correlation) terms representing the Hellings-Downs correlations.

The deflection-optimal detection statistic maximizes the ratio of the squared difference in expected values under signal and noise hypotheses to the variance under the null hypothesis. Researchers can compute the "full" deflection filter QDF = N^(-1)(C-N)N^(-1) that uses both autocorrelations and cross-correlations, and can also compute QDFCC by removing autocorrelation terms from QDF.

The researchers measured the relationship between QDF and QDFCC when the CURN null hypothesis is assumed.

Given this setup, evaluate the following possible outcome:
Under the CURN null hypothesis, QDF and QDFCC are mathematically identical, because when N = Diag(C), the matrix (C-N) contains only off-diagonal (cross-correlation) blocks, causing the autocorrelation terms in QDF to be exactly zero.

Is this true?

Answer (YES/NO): YES